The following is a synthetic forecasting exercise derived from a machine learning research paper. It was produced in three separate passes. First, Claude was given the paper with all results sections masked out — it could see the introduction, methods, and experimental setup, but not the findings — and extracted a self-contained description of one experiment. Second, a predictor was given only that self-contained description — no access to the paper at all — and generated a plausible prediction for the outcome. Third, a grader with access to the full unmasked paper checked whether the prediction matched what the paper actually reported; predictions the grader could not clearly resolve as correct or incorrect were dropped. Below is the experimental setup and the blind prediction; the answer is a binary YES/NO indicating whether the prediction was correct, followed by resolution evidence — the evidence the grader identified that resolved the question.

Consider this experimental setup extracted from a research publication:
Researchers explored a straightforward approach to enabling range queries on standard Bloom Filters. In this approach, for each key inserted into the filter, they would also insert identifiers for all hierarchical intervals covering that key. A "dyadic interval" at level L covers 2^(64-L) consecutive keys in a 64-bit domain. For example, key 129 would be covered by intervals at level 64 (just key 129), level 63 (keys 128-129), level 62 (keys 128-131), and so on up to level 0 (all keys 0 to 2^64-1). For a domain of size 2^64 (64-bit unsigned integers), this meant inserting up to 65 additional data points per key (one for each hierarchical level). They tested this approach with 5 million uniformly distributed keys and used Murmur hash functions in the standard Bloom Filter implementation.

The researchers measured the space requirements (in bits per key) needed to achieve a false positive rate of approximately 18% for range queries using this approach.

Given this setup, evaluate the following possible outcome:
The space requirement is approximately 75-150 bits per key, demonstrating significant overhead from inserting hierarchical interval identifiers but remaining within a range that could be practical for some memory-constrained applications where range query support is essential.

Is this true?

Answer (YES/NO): NO